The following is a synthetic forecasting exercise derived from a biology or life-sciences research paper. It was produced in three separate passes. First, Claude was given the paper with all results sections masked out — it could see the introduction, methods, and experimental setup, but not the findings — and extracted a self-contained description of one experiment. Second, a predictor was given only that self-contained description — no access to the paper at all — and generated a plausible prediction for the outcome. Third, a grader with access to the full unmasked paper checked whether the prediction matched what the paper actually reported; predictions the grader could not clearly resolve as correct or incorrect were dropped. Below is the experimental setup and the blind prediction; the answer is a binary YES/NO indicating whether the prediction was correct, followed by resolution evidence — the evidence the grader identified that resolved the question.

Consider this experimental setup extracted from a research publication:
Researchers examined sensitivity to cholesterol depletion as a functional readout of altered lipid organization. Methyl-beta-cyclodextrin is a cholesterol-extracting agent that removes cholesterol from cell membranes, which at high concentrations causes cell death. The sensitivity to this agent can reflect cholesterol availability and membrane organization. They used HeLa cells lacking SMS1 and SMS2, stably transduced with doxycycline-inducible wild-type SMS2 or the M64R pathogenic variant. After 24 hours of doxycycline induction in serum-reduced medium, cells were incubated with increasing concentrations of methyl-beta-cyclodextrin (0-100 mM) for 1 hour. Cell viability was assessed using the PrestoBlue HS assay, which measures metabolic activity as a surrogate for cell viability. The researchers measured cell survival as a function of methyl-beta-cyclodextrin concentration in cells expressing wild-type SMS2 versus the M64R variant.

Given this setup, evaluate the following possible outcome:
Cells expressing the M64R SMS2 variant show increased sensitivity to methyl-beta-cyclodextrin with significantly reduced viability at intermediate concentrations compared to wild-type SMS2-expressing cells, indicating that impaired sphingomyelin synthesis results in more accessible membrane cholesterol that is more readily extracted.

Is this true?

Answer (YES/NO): NO